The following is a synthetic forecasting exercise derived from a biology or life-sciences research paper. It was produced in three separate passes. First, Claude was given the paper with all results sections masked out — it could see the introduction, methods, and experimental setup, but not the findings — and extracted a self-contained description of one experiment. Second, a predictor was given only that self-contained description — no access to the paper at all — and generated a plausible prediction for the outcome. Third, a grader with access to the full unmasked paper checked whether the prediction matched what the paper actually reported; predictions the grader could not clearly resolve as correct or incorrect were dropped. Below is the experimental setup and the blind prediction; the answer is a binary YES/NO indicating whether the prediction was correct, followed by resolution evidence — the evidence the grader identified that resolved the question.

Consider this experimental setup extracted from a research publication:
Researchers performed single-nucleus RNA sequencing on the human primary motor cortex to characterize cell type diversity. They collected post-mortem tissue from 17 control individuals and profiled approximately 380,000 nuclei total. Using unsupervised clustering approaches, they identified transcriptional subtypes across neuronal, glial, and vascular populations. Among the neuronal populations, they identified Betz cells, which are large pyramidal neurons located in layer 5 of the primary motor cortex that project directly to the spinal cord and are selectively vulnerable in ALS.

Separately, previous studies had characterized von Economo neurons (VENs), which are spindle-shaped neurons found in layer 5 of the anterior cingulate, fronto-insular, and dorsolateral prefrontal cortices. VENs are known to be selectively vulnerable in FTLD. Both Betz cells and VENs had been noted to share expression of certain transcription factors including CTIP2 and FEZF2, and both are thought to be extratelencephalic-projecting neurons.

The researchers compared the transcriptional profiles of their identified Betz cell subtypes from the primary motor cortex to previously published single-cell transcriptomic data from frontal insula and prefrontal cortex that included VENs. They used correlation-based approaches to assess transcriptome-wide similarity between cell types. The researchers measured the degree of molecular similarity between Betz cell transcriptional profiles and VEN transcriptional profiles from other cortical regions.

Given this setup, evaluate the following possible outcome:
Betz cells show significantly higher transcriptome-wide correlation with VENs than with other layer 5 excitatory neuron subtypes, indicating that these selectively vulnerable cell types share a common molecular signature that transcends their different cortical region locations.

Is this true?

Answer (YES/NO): YES